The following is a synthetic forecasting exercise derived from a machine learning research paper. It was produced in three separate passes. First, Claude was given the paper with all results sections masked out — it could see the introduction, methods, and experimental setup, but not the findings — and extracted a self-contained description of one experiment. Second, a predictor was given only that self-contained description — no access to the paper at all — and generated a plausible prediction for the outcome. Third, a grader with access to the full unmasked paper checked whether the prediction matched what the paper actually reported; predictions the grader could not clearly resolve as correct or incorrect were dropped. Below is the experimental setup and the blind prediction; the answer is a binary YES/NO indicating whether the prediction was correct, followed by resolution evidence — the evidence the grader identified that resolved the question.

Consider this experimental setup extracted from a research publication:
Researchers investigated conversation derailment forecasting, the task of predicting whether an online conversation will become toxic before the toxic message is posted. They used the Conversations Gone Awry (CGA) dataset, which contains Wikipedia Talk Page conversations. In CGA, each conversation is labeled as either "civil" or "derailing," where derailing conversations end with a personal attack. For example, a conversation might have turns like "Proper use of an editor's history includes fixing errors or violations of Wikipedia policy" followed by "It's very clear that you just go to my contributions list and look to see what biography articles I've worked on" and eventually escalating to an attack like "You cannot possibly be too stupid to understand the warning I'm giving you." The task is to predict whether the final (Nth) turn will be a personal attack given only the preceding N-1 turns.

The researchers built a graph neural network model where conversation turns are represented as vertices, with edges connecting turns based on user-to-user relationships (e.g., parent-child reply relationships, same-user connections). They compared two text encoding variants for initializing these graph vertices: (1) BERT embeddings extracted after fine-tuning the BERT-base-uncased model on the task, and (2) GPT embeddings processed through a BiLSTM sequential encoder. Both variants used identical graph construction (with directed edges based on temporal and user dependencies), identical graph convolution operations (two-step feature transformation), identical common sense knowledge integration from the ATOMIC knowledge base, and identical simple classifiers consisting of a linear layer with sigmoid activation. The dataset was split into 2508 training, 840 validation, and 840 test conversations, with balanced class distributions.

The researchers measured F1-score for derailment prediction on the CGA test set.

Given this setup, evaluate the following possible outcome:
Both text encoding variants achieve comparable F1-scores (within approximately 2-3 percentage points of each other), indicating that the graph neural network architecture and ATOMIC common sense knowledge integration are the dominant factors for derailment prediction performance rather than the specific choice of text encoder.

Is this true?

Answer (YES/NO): YES